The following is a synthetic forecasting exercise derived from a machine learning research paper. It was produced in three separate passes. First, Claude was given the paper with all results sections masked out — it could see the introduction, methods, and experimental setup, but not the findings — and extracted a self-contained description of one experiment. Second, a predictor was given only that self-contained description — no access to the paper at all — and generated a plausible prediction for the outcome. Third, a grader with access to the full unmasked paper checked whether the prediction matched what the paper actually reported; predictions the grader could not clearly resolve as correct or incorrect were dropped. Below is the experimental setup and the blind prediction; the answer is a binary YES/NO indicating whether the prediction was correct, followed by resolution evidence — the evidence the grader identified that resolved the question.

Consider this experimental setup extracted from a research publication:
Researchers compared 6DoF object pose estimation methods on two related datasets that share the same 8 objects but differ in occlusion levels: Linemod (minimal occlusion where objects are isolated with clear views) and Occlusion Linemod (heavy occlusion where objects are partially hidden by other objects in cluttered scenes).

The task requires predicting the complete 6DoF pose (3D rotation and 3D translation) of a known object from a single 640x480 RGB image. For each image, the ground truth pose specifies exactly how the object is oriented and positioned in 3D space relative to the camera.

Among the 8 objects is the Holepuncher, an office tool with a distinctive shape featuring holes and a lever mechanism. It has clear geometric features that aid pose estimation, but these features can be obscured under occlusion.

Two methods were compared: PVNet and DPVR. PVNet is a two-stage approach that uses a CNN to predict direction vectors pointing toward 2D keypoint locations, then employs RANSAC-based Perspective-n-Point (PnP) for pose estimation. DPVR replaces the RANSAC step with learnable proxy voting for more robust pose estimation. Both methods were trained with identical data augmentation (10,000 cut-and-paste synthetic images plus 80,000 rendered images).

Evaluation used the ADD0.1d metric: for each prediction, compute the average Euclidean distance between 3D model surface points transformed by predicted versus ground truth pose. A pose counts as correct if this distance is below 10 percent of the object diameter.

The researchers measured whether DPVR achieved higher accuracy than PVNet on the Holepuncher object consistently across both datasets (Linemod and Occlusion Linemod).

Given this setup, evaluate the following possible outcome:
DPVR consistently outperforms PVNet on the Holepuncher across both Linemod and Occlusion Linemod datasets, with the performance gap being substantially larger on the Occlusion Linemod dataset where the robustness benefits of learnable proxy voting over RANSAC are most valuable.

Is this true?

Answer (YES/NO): NO